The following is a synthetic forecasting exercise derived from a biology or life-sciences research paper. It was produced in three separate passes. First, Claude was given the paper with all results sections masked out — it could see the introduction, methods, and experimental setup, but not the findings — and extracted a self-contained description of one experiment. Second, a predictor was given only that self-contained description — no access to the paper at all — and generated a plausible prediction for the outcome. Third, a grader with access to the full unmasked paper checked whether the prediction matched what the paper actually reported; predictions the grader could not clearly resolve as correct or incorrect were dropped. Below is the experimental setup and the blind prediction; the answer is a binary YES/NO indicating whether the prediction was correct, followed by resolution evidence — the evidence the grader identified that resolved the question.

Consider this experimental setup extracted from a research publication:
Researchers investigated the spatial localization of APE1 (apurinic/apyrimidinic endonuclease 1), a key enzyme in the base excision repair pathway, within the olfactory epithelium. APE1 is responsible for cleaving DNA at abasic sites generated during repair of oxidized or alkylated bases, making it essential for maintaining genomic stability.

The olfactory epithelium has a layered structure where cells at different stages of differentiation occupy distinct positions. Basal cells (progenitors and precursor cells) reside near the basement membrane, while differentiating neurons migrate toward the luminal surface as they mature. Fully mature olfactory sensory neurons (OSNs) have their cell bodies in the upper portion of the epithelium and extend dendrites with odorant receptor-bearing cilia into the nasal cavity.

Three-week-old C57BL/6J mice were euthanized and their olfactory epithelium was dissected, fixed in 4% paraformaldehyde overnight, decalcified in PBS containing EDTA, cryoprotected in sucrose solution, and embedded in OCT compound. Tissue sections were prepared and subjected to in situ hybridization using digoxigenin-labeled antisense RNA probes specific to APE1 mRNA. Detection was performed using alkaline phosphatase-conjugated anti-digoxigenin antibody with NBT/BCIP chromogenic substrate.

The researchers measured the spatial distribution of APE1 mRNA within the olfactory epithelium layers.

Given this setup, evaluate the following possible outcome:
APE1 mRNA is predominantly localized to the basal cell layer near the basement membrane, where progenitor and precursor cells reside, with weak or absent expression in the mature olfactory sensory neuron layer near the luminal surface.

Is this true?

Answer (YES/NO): NO